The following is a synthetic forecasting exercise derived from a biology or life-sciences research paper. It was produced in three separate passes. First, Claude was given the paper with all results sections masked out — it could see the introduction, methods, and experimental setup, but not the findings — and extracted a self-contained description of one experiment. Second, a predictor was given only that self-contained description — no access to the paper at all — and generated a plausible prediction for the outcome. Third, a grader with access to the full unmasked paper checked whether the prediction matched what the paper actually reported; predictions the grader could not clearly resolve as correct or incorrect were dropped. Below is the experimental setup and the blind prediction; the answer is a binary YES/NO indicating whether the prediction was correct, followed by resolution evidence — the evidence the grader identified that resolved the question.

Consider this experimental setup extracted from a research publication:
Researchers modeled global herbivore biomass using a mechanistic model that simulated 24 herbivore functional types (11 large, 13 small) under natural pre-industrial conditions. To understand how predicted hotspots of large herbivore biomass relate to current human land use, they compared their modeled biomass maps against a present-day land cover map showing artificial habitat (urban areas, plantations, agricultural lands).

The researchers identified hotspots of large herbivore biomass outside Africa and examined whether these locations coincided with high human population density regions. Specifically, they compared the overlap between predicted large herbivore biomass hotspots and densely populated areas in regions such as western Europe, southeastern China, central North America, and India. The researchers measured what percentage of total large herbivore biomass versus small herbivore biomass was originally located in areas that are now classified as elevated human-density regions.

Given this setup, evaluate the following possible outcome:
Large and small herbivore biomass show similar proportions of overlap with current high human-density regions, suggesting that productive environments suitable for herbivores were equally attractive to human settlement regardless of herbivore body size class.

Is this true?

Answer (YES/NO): NO